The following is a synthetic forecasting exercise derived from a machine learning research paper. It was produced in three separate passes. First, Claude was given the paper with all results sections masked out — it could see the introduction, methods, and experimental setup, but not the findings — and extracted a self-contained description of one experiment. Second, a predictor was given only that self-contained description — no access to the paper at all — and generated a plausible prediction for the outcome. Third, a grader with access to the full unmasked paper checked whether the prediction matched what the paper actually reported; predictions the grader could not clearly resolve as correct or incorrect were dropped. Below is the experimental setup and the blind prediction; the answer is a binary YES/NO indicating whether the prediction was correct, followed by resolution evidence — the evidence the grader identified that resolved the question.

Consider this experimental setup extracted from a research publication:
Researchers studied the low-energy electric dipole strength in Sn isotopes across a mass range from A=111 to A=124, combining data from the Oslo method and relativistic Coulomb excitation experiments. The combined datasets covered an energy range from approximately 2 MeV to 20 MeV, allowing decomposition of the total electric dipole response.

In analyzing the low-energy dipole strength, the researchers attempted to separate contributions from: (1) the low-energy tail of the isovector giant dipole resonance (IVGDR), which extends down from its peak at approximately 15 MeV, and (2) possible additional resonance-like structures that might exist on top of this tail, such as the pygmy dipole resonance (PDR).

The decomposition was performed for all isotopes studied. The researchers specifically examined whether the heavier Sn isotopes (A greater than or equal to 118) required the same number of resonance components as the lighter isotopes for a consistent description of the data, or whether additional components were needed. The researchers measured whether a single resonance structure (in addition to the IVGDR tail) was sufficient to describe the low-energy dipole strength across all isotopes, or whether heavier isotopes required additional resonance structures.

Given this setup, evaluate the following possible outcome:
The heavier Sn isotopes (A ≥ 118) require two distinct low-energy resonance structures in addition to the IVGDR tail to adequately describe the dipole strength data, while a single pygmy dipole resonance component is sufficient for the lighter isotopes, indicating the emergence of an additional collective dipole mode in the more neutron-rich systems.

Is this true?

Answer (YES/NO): YES